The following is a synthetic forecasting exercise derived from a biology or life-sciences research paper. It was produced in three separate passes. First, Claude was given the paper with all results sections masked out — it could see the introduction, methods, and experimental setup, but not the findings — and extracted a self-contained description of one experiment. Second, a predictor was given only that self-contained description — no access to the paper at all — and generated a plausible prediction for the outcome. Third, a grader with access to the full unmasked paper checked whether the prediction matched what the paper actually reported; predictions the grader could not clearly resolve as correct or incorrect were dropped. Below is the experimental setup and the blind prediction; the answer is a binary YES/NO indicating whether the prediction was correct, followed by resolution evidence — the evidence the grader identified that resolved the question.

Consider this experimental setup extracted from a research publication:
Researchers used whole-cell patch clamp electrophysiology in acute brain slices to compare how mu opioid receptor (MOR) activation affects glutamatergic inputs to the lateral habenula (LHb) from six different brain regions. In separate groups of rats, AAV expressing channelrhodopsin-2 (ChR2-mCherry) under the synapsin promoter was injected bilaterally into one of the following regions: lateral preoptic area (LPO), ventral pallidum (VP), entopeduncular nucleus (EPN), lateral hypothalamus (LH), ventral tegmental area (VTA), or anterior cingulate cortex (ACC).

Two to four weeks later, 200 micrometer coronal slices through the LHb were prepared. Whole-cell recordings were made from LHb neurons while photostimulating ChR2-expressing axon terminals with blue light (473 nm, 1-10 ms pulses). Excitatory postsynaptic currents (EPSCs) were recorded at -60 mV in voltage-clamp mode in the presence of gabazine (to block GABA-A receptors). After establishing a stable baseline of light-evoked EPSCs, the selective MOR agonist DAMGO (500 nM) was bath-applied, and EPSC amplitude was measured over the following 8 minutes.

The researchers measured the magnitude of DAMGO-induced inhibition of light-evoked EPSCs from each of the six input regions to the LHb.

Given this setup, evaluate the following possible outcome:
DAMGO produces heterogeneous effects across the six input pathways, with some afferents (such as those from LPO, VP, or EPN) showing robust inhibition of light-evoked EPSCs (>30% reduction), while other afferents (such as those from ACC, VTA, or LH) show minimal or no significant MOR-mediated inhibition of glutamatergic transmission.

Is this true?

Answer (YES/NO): NO